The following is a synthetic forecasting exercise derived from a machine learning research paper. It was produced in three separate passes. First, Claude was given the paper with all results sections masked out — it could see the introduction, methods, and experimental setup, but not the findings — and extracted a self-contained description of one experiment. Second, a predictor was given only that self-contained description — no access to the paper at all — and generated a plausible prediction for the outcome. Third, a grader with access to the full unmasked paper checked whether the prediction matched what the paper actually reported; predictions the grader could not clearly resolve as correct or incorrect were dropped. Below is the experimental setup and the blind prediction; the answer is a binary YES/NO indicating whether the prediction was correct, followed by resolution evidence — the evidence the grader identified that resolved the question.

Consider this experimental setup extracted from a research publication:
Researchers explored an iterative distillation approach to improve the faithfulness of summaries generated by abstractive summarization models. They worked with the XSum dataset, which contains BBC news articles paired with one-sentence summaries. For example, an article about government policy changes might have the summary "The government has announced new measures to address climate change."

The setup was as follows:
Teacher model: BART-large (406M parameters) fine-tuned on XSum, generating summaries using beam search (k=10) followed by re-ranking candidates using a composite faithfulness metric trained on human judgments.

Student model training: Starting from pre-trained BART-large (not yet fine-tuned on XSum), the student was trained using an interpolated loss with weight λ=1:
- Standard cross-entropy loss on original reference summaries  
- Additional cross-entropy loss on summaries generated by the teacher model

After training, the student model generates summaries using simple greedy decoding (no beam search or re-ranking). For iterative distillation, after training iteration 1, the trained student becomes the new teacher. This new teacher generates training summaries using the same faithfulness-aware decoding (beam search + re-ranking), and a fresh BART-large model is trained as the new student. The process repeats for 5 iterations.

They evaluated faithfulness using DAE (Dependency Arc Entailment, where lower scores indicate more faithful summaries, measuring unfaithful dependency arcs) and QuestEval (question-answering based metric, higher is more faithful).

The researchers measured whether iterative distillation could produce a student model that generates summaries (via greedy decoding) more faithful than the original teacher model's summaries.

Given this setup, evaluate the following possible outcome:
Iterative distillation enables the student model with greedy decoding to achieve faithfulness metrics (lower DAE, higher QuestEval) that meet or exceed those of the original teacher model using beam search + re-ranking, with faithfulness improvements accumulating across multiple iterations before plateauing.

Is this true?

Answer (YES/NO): YES